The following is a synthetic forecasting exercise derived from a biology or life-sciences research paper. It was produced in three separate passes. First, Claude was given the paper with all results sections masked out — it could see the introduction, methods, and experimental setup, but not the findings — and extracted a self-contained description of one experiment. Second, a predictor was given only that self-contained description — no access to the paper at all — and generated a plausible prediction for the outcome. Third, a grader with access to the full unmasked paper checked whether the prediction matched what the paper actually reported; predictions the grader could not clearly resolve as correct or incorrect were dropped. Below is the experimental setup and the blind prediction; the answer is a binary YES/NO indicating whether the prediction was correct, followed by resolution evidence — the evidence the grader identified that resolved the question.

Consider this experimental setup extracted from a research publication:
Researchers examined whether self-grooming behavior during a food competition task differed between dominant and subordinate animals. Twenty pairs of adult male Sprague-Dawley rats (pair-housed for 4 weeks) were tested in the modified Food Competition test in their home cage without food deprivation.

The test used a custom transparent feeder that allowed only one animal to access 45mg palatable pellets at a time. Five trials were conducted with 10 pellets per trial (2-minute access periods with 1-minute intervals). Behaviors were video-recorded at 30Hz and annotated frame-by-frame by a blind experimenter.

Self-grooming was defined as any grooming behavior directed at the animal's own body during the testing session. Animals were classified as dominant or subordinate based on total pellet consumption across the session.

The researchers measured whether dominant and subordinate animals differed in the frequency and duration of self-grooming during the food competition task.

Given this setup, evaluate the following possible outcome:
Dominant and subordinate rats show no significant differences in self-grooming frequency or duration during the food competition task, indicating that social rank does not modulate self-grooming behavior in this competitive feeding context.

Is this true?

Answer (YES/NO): YES